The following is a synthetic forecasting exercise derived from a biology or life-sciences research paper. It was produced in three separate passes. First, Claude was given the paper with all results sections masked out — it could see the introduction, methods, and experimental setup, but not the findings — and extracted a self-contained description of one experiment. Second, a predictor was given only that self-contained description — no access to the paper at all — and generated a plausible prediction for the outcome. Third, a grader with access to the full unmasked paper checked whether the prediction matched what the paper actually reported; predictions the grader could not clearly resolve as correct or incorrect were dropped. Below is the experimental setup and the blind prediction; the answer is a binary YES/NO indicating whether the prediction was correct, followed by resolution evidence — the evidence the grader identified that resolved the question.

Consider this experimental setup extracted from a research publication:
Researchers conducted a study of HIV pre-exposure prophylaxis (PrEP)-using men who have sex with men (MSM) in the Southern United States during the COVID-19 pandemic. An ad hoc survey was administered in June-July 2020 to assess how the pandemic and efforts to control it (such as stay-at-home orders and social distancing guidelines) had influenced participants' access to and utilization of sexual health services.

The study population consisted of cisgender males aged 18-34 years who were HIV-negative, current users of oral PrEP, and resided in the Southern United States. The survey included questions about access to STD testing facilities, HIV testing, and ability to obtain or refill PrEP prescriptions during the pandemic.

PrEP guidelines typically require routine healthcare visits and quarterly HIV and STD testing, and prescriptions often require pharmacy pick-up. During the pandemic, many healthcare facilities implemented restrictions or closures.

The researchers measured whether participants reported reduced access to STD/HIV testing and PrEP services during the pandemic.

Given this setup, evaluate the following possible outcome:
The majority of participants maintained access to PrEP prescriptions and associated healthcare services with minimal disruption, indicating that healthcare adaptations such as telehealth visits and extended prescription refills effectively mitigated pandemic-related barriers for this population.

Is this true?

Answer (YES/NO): NO